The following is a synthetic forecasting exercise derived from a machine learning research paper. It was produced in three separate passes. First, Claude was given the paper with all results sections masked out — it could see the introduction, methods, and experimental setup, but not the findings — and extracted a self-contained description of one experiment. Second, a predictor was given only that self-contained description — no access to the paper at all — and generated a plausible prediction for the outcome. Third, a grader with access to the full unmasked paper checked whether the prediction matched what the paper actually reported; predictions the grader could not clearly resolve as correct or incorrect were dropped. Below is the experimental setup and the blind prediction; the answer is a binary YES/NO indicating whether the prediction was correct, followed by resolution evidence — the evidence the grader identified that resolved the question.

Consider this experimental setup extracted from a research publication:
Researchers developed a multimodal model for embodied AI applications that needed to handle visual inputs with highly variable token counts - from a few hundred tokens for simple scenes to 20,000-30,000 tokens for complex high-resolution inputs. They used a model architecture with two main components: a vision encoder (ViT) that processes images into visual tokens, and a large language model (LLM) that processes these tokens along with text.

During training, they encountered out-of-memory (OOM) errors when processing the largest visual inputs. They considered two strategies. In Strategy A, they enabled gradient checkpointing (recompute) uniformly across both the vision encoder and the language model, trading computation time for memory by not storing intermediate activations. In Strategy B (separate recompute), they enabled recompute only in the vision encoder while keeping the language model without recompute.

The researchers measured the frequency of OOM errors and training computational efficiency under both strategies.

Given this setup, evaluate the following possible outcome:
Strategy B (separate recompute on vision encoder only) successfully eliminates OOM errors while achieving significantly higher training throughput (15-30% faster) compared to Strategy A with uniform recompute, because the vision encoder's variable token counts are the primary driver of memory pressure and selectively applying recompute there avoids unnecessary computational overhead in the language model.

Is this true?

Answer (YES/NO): NO